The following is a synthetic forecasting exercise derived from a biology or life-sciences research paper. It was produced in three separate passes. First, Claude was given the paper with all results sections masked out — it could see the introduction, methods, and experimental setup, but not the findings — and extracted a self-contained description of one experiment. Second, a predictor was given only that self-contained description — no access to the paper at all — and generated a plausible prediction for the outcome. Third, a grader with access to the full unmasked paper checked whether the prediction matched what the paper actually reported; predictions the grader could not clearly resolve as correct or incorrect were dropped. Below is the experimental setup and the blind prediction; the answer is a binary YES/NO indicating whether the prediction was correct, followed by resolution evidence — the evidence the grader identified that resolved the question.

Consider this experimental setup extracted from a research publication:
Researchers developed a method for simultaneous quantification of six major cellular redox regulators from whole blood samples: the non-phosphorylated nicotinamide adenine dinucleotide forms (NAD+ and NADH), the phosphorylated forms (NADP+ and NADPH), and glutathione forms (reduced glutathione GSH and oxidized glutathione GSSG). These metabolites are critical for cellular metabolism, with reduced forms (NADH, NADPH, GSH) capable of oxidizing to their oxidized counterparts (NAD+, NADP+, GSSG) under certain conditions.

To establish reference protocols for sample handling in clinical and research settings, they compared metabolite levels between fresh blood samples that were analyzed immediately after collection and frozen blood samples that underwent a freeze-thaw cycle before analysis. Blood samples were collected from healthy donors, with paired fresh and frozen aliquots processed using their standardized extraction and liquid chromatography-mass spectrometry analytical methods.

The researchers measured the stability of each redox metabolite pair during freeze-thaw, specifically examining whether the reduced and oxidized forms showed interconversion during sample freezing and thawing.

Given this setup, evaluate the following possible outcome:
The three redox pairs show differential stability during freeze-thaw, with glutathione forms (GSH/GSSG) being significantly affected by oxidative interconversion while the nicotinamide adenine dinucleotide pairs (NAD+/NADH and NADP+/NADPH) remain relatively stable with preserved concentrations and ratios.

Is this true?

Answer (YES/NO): NO